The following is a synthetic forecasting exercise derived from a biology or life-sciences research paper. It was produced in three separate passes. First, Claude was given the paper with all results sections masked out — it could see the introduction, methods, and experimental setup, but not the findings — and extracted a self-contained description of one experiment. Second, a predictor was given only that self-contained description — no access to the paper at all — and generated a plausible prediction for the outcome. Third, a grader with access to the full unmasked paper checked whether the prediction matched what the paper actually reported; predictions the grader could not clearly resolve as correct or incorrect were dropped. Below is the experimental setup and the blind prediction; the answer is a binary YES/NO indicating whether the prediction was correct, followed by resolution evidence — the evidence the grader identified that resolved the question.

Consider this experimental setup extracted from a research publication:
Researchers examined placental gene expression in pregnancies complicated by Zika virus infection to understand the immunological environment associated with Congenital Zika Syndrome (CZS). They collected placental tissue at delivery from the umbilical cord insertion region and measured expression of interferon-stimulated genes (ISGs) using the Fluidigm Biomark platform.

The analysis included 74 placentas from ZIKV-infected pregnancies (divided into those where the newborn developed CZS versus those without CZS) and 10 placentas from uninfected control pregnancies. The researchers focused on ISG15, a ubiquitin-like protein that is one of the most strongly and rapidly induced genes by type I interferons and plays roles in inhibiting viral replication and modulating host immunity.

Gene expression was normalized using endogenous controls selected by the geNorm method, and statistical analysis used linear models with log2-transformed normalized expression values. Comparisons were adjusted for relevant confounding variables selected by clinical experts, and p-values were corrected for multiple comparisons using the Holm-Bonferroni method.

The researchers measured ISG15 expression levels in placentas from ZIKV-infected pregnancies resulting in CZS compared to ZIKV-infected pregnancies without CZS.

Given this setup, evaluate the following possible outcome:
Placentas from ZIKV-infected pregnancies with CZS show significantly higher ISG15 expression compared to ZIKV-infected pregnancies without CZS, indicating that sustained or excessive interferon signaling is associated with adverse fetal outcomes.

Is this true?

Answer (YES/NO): NO